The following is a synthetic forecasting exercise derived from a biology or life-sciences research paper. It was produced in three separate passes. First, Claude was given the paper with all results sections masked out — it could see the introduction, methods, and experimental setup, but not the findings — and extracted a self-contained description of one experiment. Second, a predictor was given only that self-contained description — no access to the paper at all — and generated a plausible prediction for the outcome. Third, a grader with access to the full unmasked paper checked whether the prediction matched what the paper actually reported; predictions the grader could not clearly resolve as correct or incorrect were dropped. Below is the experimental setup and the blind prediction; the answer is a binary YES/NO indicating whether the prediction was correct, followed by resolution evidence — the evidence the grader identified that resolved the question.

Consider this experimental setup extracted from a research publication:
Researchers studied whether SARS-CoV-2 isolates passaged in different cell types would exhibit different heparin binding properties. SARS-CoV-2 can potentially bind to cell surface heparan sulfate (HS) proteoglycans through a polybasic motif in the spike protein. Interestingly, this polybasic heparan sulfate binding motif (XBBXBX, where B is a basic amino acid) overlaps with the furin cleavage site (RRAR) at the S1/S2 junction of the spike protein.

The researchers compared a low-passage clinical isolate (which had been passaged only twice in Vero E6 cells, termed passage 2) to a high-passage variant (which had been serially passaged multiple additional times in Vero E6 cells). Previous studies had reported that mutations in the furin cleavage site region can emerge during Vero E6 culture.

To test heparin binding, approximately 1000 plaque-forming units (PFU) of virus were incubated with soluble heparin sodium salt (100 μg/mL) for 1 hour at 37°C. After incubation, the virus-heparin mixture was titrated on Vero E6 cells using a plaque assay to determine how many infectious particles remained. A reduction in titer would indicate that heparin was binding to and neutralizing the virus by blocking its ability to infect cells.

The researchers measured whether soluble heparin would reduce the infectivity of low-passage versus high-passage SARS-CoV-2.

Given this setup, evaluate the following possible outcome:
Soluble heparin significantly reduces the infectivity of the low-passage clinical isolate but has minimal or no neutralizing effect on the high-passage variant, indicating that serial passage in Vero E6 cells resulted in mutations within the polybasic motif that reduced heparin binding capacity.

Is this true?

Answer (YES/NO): YES